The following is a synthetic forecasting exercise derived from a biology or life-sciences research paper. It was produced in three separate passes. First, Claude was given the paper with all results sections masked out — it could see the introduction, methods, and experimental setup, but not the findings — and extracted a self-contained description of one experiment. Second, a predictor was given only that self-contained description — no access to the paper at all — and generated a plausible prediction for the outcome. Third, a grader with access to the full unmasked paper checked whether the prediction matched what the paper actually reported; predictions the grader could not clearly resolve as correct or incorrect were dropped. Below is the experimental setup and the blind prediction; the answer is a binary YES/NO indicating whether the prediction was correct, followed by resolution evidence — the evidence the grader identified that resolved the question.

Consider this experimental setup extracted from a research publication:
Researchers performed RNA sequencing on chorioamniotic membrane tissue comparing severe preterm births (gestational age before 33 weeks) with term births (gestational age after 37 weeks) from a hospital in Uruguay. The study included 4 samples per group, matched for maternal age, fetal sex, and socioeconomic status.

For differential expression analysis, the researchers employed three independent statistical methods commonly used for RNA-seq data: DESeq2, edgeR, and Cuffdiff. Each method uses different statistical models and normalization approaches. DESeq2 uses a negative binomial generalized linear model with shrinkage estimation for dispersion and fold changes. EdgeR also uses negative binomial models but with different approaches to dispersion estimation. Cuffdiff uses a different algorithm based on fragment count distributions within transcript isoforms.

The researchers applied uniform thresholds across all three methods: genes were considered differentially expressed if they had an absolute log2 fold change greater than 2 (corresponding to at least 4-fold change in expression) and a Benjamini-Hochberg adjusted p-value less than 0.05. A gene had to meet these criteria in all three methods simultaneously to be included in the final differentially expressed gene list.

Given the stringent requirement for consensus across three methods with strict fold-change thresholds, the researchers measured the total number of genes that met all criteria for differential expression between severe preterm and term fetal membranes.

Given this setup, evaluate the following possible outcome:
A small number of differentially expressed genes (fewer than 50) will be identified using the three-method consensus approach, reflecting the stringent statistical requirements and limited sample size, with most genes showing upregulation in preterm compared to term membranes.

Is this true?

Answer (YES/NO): NO